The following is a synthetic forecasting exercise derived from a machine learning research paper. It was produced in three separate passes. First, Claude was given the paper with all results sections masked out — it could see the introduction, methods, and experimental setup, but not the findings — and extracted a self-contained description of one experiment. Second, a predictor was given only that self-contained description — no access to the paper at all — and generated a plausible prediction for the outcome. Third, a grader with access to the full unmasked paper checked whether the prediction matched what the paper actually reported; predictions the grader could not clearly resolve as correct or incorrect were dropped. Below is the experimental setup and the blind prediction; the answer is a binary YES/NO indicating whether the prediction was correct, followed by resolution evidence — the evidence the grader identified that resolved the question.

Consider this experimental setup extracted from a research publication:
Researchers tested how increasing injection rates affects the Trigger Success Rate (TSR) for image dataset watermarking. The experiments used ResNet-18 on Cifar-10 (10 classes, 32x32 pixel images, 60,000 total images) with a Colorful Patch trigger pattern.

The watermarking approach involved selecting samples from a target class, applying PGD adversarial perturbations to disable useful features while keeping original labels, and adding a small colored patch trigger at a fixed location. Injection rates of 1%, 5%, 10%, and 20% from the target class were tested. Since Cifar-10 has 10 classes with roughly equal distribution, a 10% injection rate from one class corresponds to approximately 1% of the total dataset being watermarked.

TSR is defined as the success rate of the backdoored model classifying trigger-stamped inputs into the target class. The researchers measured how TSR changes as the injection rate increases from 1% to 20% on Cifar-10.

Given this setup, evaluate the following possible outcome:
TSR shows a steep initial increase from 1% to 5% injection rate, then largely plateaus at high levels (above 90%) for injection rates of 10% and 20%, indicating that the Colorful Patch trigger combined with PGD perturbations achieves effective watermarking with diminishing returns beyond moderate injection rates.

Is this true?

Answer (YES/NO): NO